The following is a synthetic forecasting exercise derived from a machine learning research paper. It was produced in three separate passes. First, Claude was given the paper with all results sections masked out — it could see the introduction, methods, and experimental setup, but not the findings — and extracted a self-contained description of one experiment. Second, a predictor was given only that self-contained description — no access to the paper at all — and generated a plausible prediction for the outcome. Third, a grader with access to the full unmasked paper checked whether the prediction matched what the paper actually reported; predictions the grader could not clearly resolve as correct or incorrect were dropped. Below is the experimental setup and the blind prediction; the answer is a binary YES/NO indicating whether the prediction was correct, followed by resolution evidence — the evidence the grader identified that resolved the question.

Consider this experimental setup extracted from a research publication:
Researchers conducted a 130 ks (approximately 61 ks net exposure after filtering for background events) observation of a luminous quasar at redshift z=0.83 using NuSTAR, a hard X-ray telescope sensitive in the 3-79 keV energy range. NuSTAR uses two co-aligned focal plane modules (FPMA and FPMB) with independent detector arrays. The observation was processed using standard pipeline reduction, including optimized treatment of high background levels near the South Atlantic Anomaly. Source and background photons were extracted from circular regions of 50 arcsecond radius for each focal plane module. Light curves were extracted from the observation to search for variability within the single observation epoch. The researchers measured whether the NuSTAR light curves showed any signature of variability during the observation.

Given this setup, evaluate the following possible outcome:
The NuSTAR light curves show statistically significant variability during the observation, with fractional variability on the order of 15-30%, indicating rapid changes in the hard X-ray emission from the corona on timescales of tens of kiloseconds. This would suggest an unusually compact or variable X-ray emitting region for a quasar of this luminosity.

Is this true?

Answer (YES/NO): NO